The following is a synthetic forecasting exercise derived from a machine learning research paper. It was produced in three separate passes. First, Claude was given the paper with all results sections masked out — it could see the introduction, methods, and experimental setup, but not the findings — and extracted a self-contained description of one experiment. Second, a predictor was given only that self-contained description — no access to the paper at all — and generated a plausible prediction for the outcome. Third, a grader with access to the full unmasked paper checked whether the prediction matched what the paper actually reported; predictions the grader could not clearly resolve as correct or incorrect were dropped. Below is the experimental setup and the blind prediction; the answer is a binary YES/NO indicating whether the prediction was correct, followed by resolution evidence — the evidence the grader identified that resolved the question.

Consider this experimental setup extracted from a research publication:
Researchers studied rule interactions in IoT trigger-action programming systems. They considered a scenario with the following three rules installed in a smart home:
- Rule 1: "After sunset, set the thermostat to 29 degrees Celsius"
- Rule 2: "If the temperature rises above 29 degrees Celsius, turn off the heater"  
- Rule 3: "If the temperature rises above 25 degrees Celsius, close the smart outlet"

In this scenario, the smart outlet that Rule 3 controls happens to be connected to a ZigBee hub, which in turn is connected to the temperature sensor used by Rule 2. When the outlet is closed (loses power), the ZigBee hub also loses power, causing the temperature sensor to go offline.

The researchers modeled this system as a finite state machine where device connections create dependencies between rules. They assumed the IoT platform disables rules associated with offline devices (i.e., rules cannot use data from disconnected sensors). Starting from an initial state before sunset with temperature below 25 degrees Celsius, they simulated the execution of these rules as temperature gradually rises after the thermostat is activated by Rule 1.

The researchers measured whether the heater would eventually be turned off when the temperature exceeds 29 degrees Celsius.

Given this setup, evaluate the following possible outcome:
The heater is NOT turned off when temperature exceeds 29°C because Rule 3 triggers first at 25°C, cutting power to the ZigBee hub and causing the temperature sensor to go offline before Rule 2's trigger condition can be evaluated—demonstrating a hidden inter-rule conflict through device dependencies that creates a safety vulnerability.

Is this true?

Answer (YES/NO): YES